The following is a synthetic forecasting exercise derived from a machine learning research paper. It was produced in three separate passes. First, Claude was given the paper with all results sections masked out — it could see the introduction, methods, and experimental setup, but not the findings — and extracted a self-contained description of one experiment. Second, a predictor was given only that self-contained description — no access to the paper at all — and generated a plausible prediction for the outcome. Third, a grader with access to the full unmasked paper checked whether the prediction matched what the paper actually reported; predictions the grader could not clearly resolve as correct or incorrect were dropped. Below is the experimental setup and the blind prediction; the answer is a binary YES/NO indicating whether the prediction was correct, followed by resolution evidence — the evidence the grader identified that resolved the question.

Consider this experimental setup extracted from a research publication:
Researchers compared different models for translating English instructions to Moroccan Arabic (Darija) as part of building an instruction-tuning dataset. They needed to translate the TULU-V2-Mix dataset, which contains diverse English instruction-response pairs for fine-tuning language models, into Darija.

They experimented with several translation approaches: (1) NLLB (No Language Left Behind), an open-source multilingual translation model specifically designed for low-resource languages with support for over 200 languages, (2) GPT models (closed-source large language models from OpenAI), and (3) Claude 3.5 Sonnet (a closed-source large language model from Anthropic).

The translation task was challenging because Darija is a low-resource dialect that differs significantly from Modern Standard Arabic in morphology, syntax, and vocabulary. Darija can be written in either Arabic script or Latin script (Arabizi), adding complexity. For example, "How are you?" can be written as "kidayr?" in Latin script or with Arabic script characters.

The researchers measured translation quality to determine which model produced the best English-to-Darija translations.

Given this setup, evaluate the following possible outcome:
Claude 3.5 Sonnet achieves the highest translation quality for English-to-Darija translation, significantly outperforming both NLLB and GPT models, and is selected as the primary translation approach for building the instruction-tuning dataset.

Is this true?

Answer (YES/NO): NO